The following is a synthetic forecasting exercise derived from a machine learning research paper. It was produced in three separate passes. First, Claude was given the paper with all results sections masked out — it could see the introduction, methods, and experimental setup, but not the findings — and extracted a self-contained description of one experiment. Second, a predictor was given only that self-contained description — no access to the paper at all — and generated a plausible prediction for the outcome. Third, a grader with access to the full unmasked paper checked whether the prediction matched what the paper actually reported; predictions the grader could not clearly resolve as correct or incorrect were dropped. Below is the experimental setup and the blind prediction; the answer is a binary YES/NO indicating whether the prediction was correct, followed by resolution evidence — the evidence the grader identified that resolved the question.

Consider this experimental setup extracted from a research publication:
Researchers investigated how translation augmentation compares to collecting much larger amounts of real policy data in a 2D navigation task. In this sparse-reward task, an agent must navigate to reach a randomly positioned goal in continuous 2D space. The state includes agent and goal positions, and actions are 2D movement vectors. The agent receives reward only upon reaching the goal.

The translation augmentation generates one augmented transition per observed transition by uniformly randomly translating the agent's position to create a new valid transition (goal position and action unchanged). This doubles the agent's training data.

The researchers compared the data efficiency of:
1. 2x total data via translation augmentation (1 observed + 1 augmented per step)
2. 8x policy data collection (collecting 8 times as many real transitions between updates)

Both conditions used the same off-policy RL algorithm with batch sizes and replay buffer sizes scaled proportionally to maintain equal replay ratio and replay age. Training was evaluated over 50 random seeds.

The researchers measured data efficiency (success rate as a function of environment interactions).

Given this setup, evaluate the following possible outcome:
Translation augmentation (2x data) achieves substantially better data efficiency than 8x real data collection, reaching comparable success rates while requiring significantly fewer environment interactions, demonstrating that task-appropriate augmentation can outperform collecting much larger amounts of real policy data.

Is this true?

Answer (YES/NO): YES